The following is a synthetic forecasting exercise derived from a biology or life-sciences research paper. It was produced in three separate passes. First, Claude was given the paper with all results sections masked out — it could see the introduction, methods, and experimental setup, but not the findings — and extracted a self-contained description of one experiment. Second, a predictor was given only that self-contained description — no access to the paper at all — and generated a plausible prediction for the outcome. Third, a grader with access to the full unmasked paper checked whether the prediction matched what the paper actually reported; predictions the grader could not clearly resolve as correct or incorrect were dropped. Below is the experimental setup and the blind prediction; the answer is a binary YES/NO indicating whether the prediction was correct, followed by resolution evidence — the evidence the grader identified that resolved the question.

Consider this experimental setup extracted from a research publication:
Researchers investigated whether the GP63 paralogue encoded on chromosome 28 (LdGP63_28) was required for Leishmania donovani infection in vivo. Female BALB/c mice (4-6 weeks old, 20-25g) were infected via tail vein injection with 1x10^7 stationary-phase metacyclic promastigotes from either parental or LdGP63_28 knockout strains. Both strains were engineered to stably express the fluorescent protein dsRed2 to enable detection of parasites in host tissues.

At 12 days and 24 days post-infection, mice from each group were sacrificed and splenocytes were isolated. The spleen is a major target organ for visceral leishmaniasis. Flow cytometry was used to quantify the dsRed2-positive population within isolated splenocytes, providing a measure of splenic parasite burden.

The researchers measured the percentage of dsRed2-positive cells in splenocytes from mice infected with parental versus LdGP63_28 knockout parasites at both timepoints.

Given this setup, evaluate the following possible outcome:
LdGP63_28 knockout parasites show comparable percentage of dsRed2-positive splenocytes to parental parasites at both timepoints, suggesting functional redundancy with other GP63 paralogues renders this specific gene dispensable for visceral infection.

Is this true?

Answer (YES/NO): NO